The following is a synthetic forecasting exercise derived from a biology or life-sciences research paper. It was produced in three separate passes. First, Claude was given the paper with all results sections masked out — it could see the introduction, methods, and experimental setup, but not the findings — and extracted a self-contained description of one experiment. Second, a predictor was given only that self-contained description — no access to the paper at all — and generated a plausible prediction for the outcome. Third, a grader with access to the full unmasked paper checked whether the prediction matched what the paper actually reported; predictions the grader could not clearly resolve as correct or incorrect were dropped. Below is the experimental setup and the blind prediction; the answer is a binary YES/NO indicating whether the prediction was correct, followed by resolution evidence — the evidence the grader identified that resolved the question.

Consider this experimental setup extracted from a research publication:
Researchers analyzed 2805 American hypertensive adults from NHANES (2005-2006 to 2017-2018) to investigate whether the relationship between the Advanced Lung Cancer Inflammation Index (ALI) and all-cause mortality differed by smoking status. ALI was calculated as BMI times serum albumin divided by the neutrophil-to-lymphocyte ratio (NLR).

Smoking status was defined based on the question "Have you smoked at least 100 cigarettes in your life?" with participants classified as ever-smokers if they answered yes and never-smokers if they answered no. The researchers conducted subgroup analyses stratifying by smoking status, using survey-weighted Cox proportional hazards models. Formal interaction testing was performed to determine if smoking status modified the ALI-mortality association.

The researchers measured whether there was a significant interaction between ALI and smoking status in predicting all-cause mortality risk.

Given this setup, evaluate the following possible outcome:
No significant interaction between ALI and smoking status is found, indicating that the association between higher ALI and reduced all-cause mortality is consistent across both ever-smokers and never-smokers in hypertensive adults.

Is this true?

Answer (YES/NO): YES